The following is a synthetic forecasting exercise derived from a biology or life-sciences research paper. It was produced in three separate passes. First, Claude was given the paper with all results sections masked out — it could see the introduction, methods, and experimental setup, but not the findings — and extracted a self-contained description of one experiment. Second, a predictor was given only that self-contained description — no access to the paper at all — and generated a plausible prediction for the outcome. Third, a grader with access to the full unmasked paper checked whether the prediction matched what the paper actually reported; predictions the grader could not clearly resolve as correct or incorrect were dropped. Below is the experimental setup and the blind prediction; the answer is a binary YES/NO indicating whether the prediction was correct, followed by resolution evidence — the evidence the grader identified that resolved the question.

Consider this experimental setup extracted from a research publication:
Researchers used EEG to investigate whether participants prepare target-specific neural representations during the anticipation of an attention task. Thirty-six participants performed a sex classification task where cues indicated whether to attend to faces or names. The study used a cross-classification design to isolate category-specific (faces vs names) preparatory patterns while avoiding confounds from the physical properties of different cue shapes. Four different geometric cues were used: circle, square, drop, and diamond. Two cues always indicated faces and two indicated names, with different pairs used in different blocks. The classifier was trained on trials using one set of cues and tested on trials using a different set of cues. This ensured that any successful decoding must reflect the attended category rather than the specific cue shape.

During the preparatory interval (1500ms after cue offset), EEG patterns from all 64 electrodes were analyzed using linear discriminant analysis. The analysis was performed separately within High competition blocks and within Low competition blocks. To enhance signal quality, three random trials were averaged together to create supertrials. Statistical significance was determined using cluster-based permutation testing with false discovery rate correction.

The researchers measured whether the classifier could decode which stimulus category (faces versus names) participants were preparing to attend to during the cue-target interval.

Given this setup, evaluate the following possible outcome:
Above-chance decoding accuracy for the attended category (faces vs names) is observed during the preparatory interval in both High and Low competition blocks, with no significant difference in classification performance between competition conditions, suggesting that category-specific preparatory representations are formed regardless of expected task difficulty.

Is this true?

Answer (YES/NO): YES